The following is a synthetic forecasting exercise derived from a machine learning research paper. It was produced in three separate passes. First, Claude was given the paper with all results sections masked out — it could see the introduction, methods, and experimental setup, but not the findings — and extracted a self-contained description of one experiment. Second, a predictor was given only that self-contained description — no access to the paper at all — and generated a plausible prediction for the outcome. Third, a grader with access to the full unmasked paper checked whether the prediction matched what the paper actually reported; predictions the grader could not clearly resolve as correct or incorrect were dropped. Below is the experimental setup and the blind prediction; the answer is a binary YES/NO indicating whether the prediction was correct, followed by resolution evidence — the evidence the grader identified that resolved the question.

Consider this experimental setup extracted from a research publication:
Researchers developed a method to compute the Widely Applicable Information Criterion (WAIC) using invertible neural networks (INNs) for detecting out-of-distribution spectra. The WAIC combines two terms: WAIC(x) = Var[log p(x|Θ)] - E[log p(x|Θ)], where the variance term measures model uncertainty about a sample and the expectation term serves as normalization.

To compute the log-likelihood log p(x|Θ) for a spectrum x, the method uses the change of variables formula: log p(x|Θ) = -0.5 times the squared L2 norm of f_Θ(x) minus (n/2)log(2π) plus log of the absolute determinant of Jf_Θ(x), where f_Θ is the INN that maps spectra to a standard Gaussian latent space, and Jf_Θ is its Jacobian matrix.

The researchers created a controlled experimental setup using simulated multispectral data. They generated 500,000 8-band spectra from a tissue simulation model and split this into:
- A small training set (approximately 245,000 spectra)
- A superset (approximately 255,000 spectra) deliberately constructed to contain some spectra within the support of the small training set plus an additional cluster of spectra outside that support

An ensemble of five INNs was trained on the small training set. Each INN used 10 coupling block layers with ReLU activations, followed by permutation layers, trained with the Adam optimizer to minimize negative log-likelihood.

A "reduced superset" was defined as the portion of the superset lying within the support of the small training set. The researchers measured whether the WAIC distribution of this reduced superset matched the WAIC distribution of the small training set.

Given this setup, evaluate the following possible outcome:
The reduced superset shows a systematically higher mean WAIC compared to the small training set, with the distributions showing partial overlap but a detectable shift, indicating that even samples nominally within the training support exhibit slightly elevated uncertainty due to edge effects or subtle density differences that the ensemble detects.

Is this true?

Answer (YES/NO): NO